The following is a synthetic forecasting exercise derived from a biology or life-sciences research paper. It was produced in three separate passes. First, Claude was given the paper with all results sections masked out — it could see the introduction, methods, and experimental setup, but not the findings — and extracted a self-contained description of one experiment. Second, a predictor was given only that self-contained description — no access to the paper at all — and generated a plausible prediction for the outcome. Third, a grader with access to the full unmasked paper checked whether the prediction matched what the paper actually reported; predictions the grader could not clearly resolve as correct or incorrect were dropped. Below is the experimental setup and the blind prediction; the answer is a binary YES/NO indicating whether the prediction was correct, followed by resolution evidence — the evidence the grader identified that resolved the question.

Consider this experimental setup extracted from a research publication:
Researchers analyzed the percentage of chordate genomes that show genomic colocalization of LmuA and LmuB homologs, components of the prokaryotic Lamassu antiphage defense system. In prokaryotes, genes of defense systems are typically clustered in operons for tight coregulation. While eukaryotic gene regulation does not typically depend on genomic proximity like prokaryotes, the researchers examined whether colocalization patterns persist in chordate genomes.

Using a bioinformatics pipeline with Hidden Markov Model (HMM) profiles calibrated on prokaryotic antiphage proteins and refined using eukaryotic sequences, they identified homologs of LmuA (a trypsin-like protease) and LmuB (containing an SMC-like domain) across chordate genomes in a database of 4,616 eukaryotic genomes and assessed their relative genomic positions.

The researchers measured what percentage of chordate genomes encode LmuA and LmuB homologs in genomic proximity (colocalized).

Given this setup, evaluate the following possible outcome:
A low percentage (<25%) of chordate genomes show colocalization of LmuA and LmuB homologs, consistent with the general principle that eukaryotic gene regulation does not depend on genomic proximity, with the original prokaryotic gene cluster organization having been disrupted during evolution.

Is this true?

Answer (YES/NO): NO